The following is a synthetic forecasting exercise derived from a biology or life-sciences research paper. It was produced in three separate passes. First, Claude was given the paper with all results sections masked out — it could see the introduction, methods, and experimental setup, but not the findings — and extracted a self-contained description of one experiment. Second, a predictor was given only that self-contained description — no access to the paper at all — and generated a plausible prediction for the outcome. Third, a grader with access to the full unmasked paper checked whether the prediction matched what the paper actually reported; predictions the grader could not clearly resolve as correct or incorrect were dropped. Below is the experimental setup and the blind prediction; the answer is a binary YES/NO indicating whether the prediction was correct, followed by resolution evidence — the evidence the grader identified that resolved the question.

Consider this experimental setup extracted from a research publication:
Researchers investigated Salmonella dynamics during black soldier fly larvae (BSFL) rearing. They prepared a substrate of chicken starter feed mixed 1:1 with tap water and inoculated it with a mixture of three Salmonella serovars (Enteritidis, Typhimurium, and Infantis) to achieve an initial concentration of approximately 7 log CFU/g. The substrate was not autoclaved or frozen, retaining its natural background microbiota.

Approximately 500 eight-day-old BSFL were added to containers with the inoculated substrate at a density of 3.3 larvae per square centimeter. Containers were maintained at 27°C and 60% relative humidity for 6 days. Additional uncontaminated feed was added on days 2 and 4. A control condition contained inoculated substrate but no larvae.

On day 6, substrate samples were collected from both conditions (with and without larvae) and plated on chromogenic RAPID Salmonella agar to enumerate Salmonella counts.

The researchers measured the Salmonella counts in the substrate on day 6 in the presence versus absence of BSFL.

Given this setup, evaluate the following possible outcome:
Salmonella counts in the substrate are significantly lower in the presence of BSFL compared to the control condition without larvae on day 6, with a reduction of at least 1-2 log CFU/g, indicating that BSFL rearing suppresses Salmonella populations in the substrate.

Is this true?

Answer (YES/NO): NO